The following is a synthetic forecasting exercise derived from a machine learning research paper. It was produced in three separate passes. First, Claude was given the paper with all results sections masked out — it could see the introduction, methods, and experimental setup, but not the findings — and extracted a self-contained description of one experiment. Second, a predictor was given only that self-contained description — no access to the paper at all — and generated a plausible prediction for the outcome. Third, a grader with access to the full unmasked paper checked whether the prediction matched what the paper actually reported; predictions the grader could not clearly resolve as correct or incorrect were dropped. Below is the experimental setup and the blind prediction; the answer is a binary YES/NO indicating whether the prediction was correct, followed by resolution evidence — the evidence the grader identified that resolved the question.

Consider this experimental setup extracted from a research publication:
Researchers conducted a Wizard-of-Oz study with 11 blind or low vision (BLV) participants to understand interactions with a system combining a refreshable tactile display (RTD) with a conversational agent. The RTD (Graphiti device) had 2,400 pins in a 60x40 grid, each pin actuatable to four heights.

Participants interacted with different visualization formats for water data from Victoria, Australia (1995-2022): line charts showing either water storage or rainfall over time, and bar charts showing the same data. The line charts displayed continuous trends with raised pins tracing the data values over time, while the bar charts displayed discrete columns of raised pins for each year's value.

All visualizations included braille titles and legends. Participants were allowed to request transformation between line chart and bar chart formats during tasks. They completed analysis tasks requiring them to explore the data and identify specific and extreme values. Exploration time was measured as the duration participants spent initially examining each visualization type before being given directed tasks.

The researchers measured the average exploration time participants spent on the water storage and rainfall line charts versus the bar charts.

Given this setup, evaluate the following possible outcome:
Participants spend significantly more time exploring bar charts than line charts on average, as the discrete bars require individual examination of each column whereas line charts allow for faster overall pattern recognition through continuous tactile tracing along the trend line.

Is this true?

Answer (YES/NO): NO